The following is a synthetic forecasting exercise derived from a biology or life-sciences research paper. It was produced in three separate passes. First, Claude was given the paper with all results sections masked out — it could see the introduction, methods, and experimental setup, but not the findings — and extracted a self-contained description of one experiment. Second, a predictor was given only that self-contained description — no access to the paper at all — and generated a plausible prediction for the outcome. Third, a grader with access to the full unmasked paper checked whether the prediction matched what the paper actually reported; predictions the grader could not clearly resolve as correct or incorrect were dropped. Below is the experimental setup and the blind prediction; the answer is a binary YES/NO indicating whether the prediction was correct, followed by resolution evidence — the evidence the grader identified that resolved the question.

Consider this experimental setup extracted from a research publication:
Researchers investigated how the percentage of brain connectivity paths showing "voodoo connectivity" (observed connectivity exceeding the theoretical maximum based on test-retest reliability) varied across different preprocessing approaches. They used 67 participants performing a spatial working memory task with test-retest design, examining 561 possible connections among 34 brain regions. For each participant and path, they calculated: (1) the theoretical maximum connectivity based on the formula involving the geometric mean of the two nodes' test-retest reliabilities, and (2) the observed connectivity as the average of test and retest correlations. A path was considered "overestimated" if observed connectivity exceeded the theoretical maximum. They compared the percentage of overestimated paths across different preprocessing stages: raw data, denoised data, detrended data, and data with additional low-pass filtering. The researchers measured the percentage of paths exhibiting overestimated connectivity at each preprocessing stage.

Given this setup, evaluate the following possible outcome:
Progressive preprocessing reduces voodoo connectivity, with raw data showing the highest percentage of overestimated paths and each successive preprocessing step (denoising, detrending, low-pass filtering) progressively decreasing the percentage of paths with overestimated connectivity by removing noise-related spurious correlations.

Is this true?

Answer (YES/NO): NO